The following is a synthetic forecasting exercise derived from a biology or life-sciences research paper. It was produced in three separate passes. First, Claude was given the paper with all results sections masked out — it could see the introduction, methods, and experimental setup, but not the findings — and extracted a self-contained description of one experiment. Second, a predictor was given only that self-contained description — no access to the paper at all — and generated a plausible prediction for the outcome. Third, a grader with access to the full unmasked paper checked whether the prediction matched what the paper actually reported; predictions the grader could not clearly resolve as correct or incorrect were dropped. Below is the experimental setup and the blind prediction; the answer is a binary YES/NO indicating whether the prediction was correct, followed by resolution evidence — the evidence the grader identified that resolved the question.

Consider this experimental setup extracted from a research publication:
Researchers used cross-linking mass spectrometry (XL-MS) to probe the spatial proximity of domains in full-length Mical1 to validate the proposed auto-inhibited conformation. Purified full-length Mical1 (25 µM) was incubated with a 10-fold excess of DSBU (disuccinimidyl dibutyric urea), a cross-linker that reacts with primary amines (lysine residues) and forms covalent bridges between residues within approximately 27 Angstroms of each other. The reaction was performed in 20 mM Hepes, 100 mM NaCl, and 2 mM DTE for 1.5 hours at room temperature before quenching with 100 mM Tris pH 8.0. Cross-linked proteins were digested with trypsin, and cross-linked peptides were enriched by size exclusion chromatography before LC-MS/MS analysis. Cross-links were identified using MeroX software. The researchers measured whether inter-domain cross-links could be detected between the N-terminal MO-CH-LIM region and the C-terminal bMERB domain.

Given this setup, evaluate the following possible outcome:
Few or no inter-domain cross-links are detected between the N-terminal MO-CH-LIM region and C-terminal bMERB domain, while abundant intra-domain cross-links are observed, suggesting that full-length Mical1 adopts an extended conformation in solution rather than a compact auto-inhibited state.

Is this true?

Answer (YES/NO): NO